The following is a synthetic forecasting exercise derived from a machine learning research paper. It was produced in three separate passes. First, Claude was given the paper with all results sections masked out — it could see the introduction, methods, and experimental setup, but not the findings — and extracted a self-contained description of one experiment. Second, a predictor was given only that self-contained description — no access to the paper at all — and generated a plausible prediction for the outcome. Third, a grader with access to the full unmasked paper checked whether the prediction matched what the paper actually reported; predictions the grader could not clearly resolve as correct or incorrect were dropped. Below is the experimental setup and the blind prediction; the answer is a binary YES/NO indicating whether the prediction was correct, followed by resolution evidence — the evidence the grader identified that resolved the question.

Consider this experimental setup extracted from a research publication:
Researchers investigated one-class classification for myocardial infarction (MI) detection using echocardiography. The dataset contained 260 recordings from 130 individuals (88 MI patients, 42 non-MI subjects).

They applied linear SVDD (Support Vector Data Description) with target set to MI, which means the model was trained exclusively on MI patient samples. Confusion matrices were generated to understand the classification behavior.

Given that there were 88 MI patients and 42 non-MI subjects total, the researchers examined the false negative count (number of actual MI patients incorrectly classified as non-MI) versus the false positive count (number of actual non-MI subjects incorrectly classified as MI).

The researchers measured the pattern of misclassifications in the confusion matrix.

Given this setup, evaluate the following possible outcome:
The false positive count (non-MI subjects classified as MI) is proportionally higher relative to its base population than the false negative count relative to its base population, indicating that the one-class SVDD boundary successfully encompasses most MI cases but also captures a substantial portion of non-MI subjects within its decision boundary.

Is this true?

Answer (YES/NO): YES